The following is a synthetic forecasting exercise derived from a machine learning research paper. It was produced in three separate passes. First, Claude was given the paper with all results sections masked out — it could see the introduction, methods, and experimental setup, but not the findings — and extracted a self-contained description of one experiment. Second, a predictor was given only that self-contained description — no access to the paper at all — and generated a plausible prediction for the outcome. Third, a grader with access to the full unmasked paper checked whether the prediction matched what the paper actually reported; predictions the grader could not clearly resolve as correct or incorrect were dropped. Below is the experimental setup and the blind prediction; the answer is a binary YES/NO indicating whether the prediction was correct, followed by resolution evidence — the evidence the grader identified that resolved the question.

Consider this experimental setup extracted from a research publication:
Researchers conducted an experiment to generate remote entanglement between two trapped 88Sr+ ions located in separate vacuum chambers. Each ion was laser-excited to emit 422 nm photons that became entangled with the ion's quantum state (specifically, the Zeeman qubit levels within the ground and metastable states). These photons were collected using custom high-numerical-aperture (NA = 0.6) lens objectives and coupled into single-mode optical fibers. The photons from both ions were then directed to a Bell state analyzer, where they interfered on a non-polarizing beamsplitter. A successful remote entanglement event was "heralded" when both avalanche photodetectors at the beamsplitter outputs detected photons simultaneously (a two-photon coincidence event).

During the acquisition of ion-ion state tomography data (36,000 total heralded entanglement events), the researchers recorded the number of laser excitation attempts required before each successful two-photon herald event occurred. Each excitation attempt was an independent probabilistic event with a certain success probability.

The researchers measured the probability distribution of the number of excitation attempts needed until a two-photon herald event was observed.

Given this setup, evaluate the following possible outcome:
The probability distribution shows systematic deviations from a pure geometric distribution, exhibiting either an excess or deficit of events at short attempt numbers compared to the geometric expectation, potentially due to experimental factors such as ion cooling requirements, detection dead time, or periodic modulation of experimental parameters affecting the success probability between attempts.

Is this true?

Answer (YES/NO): NO